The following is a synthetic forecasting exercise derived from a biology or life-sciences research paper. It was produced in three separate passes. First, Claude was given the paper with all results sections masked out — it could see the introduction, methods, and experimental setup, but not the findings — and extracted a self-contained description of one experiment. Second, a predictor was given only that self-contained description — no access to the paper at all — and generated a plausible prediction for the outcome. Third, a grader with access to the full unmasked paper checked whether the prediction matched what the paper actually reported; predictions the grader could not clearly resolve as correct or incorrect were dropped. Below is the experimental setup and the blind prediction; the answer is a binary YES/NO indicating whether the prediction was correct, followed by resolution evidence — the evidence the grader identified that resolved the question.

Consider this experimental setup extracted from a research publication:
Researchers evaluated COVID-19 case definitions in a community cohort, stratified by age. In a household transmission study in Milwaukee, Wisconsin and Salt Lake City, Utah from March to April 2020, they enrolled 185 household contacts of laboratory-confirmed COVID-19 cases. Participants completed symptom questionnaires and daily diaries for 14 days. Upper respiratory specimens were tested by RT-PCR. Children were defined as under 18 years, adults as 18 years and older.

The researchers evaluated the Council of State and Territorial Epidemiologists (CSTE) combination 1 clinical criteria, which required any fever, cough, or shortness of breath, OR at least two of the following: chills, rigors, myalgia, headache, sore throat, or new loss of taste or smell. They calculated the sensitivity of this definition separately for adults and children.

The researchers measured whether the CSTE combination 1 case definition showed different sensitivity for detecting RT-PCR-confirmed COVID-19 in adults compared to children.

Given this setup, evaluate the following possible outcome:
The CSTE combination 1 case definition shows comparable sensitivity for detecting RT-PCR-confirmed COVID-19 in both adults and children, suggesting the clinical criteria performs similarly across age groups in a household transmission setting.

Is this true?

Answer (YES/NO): NO